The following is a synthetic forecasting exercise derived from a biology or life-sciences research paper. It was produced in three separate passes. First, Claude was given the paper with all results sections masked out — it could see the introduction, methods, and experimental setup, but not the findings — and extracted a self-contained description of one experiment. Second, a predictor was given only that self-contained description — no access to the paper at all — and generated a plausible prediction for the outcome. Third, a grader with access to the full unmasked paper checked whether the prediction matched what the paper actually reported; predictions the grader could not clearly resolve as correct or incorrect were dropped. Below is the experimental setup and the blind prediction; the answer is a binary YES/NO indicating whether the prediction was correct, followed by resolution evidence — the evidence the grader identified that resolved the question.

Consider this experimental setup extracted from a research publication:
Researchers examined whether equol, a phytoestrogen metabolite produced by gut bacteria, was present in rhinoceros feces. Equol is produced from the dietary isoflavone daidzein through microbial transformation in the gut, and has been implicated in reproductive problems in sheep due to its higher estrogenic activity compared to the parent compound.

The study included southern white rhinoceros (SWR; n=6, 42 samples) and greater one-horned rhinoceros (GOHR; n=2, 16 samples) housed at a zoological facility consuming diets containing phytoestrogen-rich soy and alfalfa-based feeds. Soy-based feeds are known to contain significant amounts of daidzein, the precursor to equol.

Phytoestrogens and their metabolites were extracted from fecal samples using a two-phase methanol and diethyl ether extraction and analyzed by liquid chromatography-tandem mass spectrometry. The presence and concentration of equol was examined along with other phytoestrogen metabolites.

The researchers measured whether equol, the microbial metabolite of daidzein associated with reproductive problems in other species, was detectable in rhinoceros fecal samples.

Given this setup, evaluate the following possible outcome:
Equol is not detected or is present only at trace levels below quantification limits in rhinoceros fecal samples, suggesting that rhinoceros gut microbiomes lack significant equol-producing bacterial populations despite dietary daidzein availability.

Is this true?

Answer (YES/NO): NO